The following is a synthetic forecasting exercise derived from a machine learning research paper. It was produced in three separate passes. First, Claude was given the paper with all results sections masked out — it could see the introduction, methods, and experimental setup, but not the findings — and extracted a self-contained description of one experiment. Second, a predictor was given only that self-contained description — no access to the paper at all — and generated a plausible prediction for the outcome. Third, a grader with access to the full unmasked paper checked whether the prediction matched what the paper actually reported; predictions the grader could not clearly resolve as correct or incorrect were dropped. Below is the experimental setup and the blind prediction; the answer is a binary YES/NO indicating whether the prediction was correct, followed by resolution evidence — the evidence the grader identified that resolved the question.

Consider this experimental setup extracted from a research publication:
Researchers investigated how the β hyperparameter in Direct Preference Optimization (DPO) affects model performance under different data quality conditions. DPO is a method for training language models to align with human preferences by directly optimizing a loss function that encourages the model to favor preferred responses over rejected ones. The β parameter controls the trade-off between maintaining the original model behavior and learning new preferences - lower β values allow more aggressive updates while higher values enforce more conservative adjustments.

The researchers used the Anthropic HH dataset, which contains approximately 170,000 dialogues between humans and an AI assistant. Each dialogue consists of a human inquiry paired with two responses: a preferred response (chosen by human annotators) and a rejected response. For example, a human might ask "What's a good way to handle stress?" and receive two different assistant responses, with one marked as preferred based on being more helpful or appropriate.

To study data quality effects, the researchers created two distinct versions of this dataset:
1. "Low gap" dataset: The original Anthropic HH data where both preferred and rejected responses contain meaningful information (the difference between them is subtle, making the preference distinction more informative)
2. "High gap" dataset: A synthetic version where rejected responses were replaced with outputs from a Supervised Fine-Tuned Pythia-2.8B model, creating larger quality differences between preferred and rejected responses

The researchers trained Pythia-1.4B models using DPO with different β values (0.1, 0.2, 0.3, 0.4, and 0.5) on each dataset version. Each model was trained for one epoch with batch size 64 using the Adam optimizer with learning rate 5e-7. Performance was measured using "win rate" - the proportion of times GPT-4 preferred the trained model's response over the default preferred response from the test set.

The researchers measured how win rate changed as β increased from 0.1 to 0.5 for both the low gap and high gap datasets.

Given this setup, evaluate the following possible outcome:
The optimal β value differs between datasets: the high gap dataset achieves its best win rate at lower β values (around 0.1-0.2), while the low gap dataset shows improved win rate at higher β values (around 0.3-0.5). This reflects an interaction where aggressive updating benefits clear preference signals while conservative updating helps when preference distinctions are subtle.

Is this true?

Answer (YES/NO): NO